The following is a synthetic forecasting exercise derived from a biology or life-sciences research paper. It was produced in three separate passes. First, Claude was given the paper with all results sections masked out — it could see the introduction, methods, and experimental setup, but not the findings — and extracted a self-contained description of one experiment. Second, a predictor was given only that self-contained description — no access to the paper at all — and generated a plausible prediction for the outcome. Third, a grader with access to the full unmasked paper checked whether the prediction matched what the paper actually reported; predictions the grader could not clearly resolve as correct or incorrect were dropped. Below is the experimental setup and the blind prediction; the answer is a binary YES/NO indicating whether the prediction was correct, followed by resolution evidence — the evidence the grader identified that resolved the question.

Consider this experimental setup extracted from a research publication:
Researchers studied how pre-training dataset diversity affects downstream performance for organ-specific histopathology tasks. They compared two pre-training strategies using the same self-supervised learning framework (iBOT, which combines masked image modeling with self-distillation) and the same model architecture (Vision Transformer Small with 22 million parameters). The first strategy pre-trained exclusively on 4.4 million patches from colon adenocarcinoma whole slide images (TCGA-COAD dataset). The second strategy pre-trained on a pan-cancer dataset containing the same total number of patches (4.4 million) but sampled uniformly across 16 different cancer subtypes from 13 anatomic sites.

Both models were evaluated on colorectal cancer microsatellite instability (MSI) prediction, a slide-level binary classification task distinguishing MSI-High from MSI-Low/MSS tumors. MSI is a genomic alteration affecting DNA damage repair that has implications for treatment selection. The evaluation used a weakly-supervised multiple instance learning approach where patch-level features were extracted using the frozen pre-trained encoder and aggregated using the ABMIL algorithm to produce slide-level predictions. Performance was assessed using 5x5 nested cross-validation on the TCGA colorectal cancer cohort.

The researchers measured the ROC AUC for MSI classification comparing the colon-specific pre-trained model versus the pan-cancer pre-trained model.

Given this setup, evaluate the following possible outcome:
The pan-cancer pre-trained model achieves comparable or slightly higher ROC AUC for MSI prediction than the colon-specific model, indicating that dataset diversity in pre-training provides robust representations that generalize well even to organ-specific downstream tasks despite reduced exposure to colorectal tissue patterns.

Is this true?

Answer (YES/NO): NO